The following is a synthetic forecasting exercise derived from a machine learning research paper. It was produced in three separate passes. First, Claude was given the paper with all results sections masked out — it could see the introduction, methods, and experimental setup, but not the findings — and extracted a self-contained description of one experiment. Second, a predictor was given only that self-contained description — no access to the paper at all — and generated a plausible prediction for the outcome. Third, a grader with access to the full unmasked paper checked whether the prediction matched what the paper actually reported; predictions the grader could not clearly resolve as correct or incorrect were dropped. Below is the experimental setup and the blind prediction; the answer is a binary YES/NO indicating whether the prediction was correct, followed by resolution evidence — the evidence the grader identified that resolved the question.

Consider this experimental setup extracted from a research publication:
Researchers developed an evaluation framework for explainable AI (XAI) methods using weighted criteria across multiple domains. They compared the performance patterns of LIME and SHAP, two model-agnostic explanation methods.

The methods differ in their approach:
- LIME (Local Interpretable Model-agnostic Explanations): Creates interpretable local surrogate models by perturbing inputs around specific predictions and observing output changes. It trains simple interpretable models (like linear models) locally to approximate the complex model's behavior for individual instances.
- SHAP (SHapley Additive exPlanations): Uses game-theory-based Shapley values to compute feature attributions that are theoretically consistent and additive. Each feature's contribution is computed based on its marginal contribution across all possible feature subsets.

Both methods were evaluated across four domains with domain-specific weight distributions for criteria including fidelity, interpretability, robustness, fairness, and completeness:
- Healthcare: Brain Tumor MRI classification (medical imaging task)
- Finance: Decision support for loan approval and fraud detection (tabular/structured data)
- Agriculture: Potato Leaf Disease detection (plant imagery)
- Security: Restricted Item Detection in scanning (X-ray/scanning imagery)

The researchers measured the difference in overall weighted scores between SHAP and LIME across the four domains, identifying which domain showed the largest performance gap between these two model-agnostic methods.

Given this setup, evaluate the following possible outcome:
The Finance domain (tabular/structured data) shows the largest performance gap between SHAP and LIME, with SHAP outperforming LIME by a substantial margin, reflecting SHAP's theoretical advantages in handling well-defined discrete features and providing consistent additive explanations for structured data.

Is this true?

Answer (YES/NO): YES